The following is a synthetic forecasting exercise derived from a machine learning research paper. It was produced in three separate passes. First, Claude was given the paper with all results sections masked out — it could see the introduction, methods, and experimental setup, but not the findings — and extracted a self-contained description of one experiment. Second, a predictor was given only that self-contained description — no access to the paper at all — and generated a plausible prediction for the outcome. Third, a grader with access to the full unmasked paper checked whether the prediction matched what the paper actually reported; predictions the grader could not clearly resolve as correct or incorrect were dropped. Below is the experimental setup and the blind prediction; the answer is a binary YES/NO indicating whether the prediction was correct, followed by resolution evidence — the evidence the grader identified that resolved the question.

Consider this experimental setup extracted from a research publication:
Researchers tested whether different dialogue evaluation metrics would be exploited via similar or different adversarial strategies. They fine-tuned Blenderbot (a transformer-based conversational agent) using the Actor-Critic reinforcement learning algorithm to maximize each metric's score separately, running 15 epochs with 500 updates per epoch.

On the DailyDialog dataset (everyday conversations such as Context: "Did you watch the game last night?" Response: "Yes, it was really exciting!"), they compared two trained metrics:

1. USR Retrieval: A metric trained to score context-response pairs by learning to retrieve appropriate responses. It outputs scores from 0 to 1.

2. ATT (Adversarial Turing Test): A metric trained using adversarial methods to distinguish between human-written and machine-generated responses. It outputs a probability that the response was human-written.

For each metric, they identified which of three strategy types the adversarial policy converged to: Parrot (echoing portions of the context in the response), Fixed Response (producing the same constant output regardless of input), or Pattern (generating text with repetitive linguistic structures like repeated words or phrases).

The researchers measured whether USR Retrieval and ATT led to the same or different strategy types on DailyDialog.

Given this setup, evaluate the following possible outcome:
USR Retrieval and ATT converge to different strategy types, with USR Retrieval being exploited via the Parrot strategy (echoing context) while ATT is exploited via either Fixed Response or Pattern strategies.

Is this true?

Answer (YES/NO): NO